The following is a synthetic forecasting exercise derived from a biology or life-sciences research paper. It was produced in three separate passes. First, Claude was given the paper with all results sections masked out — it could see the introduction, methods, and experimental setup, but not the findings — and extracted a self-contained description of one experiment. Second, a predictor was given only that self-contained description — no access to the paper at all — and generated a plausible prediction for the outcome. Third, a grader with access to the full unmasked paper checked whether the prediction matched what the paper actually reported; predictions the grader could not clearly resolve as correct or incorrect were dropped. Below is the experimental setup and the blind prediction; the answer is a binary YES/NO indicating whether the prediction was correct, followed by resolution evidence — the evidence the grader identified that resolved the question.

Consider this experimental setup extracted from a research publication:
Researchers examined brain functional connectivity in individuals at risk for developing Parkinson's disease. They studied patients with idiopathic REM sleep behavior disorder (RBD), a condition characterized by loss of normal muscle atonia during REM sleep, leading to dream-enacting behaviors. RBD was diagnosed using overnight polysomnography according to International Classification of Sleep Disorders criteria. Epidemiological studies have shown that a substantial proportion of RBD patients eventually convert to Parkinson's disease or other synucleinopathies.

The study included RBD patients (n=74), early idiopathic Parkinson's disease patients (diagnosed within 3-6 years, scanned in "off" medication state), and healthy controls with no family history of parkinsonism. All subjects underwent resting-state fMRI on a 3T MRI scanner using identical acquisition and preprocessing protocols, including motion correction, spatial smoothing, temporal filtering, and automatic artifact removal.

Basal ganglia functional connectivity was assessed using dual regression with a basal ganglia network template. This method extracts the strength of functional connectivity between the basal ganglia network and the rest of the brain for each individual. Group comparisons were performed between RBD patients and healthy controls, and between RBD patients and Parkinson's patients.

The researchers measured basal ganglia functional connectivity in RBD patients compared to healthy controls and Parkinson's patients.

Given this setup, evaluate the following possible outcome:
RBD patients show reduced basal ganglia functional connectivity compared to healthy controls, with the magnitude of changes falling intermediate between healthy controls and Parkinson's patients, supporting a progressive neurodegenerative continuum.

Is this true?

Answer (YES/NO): NO